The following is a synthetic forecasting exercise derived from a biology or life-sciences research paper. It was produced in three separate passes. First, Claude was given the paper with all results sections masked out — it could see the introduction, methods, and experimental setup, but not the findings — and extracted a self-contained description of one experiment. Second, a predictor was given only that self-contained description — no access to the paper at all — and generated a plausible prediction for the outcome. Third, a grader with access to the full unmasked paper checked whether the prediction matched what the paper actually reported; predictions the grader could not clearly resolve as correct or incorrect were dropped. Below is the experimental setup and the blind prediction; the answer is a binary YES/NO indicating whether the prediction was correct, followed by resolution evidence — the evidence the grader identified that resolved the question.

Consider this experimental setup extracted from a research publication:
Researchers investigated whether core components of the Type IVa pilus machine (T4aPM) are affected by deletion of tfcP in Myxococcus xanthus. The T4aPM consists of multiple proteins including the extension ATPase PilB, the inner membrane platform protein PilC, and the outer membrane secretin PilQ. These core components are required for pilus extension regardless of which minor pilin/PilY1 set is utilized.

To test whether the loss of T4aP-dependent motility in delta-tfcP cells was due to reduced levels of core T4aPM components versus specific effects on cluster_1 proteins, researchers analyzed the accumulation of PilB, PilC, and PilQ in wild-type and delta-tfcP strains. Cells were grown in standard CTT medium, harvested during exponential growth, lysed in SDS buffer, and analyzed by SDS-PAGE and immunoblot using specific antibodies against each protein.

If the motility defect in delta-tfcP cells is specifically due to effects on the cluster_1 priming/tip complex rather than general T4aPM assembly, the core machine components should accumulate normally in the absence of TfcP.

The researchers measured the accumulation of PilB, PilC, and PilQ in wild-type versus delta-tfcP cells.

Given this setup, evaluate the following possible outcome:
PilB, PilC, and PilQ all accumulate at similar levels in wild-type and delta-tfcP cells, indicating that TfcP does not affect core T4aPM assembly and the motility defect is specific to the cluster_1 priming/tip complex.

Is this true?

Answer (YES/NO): YES